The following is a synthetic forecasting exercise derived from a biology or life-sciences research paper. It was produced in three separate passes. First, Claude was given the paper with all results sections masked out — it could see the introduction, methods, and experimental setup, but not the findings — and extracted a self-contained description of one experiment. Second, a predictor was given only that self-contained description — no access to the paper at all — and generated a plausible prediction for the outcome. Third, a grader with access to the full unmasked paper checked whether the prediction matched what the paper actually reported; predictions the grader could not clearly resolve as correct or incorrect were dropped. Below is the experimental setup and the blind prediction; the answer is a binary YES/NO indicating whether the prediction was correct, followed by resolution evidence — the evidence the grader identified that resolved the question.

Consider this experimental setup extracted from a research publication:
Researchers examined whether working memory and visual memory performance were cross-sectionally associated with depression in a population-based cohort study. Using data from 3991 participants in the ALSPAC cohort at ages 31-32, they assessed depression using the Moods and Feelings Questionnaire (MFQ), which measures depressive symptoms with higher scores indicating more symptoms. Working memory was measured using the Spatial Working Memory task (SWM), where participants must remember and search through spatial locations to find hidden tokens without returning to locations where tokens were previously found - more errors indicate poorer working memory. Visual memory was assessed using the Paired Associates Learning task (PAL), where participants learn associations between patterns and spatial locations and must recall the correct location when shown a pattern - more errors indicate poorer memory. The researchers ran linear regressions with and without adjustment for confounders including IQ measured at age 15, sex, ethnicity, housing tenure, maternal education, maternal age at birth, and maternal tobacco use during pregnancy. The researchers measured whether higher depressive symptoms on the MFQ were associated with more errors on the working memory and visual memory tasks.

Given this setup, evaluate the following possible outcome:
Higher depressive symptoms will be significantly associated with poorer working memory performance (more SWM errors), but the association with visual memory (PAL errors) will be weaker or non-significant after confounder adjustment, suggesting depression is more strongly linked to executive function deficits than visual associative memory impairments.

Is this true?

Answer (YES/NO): NO